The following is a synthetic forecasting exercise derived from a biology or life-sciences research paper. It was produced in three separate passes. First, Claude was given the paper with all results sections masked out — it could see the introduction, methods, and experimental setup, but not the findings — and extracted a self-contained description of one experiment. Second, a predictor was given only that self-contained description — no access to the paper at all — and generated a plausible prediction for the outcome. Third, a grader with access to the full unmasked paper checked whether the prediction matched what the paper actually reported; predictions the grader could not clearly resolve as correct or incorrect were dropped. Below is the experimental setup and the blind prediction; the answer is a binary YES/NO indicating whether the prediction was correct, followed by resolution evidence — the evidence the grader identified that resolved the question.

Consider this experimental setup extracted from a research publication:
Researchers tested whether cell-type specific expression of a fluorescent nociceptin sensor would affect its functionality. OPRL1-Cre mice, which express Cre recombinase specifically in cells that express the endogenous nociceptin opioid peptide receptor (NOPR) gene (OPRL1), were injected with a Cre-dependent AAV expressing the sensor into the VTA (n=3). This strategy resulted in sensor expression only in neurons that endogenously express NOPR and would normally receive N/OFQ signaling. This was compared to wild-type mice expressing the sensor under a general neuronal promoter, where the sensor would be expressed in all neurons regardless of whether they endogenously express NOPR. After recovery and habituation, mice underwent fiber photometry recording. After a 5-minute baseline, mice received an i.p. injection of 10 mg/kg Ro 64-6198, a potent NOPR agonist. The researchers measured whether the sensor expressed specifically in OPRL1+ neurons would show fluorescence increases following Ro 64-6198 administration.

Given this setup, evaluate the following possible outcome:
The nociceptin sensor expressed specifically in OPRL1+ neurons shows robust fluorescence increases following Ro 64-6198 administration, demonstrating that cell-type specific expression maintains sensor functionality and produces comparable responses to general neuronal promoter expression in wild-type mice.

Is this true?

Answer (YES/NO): YES